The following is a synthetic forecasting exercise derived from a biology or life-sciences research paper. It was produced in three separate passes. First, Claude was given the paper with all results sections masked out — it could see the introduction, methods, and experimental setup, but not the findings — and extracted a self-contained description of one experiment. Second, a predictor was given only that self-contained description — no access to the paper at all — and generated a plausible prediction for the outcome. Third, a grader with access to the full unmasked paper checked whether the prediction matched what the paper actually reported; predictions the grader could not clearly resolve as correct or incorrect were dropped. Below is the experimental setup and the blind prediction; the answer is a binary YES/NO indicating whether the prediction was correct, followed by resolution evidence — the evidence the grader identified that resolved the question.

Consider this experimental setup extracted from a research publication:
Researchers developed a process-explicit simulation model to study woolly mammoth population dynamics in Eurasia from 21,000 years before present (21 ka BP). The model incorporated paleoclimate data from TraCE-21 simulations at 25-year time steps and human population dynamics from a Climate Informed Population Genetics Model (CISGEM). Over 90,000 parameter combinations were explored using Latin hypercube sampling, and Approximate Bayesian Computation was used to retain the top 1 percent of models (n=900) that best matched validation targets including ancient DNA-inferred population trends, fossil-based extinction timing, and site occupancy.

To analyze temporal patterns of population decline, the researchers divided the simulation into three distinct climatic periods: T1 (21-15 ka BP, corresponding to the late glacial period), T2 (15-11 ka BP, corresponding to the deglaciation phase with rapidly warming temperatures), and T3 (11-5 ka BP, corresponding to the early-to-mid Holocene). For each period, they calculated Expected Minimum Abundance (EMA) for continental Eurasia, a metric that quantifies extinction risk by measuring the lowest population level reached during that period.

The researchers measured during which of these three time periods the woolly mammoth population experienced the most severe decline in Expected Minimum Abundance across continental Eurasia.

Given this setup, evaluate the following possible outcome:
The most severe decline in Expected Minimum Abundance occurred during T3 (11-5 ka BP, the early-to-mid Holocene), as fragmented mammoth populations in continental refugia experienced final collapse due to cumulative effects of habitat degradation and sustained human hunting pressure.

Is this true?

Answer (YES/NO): NO